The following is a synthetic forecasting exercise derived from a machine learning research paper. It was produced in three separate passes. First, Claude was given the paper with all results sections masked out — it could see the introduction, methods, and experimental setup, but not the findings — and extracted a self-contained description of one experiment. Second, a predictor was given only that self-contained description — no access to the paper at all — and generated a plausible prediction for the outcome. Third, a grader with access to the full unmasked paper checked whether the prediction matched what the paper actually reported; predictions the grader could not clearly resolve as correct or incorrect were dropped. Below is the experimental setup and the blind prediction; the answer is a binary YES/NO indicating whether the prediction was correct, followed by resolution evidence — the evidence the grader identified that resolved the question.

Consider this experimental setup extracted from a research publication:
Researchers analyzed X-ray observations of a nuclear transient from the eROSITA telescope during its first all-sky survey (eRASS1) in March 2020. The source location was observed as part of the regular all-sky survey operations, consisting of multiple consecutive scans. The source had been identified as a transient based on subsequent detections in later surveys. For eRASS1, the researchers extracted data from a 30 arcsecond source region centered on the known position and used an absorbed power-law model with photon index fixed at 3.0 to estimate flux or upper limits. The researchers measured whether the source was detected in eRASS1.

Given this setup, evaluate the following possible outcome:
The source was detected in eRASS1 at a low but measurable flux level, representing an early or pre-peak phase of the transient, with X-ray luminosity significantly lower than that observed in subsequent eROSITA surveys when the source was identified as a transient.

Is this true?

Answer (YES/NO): NO